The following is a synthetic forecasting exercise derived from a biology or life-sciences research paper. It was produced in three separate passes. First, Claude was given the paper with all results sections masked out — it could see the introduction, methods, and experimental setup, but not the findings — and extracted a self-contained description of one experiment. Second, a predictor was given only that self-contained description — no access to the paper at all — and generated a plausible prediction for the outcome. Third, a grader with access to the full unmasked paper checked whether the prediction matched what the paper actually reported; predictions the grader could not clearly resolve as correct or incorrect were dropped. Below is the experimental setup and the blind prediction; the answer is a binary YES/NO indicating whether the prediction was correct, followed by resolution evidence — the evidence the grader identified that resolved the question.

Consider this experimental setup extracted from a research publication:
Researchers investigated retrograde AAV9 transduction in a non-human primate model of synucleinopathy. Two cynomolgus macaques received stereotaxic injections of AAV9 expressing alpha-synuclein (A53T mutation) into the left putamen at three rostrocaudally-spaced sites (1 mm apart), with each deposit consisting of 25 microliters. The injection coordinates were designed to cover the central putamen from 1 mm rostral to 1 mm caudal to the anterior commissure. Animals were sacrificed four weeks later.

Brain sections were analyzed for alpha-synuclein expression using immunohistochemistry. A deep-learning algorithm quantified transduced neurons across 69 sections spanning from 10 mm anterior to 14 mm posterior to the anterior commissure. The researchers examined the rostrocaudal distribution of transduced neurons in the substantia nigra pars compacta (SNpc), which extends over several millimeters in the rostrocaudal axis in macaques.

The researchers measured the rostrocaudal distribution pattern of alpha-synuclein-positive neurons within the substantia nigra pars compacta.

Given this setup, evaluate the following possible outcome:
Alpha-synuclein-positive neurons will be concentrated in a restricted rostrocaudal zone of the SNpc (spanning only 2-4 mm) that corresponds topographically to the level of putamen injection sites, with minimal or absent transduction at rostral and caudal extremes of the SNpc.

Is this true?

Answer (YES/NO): NO